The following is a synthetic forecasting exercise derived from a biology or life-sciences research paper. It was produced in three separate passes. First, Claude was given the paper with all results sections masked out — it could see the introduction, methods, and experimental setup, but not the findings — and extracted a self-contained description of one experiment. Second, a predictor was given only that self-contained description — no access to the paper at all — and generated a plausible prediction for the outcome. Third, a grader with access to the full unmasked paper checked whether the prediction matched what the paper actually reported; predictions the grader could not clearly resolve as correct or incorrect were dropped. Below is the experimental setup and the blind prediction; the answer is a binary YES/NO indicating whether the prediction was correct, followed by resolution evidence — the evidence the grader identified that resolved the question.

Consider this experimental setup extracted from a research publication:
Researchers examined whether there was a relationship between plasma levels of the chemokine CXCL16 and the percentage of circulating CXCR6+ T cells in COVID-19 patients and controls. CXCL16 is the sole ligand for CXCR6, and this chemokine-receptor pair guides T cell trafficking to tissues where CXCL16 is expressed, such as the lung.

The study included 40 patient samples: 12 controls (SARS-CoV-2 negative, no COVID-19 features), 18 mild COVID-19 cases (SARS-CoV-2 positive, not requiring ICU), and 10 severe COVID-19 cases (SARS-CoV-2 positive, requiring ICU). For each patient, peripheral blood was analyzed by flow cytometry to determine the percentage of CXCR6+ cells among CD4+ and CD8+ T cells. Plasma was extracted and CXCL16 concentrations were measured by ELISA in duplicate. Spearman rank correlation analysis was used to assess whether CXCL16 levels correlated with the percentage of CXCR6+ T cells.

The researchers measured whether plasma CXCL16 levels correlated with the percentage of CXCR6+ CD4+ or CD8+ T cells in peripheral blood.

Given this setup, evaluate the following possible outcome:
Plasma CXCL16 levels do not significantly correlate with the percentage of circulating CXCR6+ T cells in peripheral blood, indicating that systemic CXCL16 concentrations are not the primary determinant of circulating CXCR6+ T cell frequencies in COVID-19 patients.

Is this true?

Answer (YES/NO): NO